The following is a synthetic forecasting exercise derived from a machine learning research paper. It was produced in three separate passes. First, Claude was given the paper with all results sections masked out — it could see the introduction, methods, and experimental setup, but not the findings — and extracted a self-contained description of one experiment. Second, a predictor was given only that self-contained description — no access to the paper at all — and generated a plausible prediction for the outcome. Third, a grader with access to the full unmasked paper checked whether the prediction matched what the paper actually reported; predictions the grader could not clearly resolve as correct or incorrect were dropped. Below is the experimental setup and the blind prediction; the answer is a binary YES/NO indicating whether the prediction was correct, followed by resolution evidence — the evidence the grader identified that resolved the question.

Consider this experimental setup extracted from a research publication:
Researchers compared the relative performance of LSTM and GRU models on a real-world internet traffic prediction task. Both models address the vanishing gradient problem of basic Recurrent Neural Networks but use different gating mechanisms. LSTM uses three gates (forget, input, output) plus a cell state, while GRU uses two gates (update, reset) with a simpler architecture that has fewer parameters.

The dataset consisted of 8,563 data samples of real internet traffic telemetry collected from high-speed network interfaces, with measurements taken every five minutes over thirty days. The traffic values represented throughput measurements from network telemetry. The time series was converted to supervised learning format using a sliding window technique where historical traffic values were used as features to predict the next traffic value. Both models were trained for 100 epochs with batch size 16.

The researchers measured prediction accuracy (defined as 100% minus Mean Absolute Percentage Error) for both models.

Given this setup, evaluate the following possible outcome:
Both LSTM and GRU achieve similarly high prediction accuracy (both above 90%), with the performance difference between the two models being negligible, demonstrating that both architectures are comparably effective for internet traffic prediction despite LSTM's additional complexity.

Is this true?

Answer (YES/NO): NO